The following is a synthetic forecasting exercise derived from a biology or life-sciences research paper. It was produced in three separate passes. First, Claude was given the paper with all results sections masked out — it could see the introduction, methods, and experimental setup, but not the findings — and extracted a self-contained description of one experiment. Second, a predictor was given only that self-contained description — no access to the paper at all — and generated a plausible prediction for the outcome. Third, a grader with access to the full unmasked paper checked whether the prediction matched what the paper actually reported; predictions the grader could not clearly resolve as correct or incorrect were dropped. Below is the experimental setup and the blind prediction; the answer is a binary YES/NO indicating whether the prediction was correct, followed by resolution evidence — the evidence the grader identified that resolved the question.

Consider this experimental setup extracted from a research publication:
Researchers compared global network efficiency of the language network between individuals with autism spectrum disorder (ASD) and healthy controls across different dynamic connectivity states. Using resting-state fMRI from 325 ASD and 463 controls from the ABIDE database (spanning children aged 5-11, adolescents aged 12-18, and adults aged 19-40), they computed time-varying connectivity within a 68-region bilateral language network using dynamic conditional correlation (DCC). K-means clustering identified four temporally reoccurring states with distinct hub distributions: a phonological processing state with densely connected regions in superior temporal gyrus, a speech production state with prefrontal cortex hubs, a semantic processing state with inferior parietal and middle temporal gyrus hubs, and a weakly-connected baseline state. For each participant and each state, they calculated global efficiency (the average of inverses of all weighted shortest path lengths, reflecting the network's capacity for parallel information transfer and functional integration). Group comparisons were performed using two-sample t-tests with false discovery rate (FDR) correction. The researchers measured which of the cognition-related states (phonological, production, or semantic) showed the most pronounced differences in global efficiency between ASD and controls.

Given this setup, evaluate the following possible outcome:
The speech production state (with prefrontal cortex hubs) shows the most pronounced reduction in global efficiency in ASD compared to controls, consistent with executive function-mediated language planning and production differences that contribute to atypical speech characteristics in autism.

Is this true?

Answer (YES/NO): NO